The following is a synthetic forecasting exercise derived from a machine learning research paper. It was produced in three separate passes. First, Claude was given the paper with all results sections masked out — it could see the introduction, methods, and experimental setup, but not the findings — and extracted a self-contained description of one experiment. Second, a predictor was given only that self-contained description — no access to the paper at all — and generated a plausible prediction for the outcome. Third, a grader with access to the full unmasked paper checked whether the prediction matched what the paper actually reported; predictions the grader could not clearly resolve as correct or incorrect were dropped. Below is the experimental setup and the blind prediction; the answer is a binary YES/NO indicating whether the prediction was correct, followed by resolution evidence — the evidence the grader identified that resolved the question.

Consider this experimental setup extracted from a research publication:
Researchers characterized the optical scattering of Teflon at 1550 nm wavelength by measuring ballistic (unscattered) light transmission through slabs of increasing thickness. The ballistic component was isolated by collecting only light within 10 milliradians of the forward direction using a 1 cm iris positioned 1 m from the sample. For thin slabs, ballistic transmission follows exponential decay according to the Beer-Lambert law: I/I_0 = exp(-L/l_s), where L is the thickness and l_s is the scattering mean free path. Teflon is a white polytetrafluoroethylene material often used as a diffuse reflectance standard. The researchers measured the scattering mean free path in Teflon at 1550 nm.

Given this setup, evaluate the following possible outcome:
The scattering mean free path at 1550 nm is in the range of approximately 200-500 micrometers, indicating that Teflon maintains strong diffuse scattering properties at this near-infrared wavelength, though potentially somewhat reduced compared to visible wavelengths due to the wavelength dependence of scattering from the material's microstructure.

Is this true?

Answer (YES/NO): YES